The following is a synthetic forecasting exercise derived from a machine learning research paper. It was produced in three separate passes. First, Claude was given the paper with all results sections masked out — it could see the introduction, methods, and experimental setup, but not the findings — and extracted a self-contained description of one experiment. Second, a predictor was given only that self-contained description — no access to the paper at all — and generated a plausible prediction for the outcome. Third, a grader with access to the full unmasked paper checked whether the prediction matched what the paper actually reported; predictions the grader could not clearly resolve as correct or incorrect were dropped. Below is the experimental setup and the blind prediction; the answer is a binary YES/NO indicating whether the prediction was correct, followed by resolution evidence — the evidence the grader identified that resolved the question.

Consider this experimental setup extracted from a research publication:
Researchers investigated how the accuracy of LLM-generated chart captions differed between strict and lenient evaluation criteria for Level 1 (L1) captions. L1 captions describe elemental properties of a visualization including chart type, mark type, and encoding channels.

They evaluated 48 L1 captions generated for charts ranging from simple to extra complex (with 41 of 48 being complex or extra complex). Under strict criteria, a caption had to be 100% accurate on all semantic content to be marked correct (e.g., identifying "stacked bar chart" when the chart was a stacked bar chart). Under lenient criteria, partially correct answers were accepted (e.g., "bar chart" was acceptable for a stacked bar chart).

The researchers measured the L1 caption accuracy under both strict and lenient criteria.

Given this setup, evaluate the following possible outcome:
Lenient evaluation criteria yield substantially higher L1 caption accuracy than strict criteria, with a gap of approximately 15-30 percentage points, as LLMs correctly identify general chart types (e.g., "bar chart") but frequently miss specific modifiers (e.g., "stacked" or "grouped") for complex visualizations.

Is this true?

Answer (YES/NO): YES